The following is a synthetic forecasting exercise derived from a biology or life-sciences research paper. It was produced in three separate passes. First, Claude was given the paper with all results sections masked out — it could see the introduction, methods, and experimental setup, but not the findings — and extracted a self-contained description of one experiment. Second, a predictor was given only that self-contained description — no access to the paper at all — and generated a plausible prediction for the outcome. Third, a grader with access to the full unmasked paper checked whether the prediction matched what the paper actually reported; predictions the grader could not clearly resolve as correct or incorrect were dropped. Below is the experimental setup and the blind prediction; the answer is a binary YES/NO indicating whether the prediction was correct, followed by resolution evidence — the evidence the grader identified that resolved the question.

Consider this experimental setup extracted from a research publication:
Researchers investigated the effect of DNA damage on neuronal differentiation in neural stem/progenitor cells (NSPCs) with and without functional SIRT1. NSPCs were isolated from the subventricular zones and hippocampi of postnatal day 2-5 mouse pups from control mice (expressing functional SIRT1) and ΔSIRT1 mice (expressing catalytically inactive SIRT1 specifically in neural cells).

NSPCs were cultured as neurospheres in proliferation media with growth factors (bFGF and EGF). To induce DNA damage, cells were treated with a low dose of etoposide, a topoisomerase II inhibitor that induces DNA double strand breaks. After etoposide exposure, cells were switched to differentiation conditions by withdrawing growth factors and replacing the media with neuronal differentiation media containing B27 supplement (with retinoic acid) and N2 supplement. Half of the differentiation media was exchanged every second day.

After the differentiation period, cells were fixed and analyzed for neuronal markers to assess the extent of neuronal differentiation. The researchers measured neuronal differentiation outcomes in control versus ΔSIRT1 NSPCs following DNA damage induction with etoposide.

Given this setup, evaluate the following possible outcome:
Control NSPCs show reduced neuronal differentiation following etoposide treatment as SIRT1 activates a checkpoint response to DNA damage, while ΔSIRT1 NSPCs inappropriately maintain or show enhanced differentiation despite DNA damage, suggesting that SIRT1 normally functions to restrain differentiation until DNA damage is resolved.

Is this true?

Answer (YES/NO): YES